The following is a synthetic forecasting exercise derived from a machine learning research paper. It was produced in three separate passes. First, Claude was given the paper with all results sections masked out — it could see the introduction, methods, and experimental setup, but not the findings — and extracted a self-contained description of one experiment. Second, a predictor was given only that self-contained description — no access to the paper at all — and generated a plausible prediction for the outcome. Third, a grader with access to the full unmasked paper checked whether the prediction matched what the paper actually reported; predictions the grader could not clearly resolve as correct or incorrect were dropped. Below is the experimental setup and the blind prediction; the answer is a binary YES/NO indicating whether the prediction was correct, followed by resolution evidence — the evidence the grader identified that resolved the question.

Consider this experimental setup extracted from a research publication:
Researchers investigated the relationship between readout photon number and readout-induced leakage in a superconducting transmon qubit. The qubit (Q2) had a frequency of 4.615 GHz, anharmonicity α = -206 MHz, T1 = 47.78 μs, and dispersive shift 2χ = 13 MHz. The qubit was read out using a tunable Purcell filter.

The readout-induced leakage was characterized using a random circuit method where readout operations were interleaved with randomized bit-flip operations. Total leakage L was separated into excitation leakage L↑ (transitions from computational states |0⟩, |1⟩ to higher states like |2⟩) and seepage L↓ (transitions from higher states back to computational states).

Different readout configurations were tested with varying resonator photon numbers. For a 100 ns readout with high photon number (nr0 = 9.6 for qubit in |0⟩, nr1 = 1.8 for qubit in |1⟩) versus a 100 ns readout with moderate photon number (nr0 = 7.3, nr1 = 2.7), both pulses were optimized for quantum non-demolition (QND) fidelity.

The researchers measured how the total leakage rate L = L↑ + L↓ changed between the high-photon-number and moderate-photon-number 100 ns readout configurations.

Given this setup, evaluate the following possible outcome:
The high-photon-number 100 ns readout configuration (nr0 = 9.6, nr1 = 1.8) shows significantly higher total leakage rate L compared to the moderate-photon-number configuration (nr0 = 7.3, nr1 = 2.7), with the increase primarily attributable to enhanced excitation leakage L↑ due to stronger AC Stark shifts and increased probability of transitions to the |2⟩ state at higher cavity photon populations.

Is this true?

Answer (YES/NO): NO